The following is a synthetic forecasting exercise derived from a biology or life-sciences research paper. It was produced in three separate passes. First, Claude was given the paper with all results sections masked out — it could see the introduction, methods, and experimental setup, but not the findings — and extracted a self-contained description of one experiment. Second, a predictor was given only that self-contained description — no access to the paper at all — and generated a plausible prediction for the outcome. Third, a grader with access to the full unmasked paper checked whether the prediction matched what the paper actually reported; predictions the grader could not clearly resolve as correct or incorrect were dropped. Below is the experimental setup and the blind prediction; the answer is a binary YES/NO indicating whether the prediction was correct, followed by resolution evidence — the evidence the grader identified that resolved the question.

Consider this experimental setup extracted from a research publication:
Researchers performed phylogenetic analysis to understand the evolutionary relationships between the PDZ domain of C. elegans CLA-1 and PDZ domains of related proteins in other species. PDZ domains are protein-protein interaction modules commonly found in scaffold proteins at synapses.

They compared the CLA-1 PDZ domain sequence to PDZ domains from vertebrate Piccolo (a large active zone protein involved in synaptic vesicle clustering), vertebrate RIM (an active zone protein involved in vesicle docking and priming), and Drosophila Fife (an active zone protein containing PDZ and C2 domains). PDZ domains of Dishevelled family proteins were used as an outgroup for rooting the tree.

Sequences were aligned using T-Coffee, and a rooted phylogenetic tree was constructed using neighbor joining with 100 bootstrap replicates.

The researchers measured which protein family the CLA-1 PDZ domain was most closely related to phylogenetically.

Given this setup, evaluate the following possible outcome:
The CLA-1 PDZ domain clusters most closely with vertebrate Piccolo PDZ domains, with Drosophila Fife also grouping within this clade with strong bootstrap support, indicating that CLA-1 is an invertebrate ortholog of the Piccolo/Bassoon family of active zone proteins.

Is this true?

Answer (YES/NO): NO